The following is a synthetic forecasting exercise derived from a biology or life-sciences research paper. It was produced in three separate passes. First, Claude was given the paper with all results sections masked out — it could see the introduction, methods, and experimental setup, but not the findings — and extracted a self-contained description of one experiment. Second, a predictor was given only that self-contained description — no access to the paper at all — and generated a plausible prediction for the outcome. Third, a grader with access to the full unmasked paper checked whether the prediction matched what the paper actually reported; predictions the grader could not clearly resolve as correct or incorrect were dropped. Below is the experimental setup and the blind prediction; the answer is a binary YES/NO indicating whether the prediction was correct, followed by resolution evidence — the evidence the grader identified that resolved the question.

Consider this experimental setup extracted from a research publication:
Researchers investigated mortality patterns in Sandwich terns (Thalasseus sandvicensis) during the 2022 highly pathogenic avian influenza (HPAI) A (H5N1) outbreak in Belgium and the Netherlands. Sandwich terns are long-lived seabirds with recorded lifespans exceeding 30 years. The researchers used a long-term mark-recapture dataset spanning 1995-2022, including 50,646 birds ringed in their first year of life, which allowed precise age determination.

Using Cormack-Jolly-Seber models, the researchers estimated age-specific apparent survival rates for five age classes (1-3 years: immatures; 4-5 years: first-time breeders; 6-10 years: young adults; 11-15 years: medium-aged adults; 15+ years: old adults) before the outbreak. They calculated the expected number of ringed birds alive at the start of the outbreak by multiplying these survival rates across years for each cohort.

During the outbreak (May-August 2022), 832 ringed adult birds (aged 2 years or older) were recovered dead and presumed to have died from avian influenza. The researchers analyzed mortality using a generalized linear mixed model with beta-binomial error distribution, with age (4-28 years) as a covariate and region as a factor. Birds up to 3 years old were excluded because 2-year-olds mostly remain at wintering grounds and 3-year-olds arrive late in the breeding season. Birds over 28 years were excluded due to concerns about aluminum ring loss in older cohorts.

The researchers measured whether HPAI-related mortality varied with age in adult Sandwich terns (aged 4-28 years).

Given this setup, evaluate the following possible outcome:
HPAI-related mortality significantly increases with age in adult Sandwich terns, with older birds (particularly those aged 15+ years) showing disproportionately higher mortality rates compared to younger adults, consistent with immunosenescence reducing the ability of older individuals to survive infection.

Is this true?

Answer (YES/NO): YES